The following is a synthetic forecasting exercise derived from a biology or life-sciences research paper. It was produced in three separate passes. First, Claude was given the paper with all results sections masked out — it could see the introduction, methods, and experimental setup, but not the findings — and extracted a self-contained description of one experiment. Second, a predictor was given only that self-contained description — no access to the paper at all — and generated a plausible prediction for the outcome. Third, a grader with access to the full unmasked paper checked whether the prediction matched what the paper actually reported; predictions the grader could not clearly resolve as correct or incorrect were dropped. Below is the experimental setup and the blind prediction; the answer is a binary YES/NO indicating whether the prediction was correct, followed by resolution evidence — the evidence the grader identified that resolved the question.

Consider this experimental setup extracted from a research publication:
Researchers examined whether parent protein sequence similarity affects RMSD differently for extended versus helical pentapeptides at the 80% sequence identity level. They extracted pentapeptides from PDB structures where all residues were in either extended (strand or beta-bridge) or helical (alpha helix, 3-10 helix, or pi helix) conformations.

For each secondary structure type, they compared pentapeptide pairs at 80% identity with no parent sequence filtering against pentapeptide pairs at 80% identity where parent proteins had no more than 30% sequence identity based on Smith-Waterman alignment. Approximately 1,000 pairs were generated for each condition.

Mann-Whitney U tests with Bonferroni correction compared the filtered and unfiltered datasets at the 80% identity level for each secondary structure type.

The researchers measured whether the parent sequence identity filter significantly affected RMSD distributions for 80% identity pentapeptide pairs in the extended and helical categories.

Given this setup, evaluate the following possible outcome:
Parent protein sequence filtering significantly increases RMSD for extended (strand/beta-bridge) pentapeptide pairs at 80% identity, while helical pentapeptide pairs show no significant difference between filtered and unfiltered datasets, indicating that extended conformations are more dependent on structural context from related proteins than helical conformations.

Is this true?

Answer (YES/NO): YES